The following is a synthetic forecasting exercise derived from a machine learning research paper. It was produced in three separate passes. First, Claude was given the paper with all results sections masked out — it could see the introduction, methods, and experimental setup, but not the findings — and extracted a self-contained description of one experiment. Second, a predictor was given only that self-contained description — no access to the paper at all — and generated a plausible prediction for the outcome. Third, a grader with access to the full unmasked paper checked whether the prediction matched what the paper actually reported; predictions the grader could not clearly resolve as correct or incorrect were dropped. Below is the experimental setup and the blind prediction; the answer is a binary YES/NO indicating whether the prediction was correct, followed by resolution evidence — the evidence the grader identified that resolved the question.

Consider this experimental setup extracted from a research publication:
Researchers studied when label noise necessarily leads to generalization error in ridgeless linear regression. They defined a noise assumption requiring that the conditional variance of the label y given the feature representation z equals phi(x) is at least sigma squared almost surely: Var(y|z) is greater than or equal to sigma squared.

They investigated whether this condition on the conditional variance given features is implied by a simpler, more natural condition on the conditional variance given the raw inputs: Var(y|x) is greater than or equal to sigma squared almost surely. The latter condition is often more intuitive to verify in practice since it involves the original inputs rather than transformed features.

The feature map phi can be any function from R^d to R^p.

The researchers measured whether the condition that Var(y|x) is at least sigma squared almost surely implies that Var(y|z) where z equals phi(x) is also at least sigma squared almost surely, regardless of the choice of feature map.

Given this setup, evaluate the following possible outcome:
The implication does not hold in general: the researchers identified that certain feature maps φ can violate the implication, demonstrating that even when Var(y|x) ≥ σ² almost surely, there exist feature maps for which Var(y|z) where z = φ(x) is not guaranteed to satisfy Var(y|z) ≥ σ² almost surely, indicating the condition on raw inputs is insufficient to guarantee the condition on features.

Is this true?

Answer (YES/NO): NO